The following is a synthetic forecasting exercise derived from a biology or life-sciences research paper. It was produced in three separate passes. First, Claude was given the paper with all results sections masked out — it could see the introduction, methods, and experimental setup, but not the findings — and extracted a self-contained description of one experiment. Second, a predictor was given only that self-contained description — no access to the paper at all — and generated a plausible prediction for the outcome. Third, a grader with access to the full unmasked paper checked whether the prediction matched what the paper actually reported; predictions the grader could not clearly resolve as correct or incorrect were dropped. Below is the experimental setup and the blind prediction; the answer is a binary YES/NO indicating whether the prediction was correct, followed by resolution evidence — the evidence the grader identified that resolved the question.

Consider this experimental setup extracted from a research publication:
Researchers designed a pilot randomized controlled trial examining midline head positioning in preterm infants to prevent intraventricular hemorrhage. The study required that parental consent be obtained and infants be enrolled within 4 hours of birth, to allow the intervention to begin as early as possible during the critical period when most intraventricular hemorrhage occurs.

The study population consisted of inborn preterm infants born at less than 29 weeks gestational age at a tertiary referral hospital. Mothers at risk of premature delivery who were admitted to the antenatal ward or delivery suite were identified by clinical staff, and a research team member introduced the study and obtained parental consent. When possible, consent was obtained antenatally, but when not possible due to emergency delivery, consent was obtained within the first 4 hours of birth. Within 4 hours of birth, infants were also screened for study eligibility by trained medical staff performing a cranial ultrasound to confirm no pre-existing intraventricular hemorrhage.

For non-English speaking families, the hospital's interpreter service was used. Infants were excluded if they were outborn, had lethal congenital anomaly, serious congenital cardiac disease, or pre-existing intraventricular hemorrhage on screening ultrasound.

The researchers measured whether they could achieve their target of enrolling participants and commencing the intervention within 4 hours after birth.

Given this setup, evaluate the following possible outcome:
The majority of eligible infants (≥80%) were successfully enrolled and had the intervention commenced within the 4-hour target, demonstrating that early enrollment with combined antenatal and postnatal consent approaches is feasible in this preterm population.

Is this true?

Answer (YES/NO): NO